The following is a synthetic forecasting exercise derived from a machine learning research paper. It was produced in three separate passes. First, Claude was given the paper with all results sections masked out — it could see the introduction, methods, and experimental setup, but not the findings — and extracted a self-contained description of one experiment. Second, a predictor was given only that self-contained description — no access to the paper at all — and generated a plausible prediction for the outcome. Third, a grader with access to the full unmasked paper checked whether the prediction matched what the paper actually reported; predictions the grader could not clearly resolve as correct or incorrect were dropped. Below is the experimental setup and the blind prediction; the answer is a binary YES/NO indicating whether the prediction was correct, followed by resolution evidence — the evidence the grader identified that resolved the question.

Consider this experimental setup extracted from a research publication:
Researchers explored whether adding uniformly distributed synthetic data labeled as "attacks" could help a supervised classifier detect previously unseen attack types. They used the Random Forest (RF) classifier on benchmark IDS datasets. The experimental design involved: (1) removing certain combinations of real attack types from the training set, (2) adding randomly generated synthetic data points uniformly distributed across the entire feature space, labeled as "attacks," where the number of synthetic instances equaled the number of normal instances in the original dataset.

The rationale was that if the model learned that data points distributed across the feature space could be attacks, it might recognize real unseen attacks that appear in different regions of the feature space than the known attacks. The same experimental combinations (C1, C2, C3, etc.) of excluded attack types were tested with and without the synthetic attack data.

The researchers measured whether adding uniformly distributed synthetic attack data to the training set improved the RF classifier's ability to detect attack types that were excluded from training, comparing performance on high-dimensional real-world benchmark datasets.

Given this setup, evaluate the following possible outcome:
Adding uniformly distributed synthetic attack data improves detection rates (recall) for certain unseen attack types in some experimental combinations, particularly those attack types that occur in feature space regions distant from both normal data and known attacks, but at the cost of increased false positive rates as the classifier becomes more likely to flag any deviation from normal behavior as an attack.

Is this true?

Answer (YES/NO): NO